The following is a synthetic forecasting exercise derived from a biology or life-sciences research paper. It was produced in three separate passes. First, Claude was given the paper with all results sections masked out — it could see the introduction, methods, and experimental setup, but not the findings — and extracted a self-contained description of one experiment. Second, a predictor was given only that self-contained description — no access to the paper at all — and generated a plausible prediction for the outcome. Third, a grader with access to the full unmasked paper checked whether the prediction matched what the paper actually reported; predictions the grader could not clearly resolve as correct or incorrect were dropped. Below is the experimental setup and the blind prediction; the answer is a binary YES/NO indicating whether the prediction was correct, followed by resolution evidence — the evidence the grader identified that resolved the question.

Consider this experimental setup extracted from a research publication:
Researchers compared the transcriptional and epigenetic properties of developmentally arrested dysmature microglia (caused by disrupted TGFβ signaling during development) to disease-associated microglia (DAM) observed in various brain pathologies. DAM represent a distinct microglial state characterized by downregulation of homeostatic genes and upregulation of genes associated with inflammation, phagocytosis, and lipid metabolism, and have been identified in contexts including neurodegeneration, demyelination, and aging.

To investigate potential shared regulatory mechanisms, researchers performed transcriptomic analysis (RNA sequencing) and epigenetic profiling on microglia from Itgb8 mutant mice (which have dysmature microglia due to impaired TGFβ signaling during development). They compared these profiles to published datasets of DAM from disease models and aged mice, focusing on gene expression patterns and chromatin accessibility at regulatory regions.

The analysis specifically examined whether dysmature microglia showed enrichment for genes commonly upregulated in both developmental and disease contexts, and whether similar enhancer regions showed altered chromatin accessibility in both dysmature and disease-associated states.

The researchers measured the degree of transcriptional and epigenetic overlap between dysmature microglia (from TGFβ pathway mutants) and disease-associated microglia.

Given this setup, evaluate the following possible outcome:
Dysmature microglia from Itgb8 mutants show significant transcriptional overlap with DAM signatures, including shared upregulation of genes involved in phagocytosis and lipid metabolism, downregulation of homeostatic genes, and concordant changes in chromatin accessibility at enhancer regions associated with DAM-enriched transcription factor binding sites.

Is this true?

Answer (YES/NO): YES